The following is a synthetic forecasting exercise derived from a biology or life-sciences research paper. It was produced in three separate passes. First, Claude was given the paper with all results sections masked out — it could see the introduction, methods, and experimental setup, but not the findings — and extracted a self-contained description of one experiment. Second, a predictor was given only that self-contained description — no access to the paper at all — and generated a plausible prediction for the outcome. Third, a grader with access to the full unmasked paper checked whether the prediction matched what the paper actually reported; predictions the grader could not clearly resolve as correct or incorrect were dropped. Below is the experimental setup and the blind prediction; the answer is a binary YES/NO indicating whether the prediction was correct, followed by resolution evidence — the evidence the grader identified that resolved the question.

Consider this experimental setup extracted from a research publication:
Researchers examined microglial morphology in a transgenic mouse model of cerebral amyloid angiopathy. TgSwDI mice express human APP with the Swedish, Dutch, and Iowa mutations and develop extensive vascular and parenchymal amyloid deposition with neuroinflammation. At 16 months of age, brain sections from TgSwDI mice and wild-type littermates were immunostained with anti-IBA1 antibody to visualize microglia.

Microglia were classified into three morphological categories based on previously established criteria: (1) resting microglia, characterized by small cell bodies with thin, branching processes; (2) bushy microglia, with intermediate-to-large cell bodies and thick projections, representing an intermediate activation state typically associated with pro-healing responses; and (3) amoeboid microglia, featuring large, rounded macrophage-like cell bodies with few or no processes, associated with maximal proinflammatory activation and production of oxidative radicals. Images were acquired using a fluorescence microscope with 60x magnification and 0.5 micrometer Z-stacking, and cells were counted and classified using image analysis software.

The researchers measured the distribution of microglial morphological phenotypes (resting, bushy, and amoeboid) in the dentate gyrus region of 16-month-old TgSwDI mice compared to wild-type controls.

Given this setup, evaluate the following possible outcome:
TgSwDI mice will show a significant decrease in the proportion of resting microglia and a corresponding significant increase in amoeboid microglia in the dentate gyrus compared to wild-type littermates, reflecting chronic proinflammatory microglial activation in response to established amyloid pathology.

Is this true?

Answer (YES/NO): YES